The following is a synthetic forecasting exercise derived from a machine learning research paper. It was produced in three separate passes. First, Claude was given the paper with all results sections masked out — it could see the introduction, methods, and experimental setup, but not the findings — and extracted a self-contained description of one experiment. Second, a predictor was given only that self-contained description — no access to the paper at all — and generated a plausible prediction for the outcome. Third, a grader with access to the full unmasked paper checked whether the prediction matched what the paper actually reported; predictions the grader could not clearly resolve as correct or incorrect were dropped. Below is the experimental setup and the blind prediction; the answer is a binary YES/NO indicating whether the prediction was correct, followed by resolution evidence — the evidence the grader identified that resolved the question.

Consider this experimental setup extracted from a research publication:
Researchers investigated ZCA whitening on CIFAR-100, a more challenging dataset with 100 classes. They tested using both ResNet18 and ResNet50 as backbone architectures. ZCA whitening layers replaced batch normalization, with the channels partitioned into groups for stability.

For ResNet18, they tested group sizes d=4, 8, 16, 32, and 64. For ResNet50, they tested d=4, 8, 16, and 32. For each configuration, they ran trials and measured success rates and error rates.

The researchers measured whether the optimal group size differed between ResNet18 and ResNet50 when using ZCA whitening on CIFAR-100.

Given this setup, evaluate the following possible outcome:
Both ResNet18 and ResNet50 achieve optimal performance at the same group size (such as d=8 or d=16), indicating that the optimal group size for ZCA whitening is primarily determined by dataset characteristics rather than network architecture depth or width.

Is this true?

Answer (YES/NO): NO